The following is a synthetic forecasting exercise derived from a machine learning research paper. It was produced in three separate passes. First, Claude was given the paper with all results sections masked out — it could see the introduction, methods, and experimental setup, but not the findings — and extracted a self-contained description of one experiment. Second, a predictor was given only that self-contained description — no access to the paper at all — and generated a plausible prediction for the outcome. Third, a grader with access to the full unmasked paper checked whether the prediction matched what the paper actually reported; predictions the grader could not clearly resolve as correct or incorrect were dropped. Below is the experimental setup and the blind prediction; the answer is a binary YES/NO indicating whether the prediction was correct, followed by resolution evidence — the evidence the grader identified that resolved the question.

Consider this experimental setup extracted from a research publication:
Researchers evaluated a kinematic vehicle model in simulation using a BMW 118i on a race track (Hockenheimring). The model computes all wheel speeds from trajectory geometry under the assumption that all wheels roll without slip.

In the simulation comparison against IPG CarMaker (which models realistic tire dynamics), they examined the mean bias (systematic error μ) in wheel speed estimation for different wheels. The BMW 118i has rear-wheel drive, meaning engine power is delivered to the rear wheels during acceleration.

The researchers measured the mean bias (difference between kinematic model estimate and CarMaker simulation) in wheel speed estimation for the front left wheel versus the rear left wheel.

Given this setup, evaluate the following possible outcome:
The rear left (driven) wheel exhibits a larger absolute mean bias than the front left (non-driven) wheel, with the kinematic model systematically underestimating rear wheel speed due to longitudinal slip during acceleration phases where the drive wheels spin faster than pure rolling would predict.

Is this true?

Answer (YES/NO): YES